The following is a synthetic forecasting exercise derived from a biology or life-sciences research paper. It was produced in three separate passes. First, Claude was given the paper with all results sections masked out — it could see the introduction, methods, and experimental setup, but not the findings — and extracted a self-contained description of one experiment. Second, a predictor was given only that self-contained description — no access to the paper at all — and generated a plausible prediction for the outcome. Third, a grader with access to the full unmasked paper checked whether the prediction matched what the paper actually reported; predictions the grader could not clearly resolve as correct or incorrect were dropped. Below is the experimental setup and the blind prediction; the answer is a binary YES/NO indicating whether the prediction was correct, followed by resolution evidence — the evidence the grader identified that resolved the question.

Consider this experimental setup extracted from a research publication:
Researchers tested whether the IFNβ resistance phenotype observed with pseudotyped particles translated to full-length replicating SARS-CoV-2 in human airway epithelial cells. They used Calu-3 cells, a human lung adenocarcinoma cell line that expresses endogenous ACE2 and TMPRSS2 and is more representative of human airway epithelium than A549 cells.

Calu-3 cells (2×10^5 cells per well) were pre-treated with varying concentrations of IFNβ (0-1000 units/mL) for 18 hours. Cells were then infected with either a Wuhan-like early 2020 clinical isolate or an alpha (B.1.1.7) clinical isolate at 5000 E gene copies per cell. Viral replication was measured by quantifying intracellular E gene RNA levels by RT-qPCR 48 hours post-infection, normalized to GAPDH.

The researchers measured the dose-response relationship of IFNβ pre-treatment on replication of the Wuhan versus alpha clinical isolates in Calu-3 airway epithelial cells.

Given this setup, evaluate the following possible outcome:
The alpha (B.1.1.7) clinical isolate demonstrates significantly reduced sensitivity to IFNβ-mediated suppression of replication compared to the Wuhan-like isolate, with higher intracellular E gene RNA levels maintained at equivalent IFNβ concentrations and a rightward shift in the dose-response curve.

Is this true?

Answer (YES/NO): YES